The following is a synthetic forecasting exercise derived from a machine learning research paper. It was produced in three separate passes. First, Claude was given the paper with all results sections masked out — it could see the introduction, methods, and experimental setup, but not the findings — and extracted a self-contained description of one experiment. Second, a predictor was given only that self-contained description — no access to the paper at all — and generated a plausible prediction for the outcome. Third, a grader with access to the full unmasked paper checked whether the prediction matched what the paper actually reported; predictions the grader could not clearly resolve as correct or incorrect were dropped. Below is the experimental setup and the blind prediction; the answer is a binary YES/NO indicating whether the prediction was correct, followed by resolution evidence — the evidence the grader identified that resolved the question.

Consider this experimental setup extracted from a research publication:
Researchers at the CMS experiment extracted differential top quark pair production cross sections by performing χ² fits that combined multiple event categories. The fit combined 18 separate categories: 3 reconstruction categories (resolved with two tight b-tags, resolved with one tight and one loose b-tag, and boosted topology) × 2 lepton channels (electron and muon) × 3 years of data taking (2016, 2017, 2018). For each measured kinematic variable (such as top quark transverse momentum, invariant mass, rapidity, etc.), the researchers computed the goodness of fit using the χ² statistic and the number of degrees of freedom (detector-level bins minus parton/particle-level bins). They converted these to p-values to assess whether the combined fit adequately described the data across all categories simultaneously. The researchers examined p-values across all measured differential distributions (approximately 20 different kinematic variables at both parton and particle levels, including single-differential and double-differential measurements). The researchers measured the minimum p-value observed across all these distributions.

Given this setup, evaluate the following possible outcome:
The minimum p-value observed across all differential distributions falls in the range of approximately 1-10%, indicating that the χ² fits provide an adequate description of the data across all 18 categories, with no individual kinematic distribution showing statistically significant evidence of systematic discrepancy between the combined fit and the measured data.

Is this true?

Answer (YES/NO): NO